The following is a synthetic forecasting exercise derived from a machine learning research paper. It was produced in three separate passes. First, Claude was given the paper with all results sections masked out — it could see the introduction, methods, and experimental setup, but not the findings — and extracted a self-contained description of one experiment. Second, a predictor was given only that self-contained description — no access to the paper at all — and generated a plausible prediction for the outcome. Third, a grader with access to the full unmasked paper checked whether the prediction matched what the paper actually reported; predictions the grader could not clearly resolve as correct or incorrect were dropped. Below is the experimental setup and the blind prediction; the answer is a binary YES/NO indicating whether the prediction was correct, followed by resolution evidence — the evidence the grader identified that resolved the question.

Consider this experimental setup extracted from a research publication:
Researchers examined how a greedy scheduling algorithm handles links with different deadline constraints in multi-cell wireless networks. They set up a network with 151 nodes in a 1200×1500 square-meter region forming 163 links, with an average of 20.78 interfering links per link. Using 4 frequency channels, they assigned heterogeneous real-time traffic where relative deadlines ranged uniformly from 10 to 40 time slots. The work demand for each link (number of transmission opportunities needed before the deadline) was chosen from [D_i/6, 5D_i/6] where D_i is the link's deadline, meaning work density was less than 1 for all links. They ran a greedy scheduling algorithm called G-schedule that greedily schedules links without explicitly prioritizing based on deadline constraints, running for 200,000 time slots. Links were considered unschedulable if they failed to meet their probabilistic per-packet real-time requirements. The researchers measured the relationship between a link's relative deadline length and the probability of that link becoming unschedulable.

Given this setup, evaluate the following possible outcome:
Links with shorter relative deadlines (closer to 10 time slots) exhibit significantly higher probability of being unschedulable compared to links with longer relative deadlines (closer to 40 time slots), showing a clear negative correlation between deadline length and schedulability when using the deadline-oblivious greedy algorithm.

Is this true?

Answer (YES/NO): YES